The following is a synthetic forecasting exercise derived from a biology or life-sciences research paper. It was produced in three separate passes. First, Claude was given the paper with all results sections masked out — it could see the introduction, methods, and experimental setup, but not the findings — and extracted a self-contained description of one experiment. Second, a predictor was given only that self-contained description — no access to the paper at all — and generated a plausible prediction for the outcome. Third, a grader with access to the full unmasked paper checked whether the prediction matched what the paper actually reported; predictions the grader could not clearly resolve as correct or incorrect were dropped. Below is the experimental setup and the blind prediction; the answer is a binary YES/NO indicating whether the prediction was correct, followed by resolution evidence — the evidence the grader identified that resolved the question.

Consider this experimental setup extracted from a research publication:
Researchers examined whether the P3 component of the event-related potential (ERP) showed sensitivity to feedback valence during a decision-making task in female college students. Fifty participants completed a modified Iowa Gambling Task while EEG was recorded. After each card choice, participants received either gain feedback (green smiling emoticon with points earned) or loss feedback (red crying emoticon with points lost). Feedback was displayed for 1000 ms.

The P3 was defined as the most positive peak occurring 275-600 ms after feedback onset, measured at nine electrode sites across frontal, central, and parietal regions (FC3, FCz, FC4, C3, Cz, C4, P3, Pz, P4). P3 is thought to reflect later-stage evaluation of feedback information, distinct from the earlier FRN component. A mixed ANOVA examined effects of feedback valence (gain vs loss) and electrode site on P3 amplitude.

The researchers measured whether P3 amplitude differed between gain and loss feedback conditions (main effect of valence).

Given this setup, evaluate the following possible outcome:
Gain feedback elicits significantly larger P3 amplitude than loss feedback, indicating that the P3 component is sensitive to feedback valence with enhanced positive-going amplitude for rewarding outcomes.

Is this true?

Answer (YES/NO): NO